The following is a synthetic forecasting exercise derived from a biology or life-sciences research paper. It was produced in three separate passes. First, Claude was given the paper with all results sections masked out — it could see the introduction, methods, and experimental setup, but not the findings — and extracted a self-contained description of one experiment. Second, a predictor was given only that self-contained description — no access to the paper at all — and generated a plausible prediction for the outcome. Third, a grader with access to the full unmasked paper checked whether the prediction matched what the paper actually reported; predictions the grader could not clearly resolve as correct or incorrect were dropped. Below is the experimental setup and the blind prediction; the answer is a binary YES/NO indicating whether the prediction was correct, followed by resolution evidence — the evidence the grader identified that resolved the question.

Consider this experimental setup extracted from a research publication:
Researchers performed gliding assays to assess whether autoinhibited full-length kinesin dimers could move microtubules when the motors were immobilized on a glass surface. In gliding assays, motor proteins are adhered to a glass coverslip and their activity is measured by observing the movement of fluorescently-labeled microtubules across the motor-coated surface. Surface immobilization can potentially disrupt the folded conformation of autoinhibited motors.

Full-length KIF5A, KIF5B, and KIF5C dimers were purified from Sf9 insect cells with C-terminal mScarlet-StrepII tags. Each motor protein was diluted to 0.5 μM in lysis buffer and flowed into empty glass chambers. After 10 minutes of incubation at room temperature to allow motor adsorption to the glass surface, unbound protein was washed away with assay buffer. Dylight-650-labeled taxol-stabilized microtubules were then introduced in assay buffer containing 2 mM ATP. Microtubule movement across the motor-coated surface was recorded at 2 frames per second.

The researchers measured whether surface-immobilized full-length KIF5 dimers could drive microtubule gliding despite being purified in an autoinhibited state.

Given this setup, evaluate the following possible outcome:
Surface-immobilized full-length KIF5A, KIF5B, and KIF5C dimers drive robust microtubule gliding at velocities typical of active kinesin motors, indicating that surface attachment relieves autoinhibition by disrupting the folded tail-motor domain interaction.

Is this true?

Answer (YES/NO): YES